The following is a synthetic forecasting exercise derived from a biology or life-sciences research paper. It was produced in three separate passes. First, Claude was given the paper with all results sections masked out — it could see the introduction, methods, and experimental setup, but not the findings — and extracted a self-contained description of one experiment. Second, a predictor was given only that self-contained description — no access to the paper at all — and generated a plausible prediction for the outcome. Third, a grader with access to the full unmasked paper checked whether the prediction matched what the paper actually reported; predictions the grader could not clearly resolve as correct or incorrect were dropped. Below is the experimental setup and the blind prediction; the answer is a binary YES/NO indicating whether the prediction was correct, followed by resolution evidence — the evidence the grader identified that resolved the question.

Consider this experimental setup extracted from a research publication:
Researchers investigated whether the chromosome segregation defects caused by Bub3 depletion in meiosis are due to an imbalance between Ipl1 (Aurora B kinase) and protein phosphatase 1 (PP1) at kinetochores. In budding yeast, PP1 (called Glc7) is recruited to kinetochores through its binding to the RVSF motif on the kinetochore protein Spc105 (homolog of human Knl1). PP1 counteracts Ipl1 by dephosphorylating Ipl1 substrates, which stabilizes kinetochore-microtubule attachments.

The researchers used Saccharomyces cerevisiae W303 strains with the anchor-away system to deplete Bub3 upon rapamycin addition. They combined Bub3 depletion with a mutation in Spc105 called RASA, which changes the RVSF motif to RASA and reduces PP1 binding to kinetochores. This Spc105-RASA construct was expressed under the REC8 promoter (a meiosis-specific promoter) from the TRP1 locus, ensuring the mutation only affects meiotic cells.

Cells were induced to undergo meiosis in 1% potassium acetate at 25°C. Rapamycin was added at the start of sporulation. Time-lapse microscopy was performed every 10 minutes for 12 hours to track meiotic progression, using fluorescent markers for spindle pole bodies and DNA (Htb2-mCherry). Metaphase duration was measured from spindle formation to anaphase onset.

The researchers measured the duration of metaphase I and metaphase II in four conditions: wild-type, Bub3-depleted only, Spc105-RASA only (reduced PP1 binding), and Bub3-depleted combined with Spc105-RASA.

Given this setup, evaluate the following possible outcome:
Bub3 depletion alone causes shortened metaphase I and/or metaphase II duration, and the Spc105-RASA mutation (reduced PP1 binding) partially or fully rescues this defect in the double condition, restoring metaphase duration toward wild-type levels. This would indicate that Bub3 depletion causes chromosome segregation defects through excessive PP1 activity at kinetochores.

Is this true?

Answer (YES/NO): YES